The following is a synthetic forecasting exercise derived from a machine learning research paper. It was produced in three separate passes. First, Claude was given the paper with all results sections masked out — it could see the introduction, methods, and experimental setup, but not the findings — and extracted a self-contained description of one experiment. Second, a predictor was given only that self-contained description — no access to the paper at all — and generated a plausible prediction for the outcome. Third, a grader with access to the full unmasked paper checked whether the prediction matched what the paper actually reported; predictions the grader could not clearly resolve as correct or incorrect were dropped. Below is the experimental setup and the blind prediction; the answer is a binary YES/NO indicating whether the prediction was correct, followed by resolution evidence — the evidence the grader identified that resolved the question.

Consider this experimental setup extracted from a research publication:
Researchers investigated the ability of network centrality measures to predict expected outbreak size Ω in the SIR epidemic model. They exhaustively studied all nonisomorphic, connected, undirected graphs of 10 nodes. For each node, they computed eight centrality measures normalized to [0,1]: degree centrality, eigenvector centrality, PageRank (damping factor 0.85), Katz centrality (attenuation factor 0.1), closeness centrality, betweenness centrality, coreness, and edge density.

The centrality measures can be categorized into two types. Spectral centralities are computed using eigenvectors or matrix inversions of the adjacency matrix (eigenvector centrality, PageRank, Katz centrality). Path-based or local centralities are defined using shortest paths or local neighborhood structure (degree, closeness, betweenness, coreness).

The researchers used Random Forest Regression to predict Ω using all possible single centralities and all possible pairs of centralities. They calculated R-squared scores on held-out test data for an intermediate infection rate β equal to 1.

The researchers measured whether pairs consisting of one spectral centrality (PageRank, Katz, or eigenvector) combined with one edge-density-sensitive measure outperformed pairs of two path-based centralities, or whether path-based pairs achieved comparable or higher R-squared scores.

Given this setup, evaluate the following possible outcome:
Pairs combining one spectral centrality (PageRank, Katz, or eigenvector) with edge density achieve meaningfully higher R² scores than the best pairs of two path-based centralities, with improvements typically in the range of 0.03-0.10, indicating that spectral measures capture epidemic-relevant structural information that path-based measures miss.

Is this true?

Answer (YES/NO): YES